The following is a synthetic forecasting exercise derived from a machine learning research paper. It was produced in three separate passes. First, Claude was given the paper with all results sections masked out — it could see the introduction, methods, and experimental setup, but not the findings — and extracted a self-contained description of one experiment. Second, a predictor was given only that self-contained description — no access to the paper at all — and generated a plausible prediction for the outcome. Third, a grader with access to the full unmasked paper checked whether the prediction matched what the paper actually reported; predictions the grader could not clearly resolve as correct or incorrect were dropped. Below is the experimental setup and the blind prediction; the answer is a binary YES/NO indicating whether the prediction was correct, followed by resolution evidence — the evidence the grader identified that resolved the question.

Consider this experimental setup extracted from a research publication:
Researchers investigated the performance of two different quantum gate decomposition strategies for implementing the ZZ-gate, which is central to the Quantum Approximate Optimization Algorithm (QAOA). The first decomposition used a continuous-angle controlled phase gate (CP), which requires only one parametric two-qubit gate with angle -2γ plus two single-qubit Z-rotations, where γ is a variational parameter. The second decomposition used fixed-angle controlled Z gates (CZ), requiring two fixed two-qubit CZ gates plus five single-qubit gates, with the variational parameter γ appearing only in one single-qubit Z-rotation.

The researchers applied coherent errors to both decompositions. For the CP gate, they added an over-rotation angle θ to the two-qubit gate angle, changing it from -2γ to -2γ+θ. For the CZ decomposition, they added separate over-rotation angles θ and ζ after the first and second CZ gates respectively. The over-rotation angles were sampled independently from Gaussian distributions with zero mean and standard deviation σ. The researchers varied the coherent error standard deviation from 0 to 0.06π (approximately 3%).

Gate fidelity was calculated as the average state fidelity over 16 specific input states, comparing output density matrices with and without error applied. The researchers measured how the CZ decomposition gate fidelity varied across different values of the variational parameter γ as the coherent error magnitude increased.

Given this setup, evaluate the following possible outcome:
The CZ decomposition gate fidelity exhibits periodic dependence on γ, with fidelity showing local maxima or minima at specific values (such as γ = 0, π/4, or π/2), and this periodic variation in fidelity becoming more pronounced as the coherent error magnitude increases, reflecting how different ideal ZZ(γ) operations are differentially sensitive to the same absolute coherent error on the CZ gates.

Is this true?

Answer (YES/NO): YES